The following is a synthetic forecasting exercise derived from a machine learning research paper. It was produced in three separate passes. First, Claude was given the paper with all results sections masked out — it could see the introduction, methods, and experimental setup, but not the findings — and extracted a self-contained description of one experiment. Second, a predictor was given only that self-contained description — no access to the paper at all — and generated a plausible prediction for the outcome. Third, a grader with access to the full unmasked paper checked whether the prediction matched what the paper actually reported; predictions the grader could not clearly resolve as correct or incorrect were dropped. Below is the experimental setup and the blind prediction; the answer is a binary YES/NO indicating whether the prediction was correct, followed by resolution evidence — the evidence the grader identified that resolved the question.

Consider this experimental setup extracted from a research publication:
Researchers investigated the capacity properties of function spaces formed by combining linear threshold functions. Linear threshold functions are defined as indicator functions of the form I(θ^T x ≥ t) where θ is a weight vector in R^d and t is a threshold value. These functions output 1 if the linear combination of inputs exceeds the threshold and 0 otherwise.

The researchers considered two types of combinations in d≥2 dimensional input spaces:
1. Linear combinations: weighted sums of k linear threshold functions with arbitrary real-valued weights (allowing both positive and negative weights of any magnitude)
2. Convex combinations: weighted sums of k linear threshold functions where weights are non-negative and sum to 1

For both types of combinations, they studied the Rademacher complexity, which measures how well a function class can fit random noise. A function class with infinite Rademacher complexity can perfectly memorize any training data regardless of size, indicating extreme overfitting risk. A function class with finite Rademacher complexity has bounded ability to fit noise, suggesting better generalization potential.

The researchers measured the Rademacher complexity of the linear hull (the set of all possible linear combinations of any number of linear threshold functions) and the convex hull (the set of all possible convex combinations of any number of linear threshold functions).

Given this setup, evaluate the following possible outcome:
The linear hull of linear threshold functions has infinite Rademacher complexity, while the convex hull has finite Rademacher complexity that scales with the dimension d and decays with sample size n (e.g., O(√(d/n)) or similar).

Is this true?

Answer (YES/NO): NO